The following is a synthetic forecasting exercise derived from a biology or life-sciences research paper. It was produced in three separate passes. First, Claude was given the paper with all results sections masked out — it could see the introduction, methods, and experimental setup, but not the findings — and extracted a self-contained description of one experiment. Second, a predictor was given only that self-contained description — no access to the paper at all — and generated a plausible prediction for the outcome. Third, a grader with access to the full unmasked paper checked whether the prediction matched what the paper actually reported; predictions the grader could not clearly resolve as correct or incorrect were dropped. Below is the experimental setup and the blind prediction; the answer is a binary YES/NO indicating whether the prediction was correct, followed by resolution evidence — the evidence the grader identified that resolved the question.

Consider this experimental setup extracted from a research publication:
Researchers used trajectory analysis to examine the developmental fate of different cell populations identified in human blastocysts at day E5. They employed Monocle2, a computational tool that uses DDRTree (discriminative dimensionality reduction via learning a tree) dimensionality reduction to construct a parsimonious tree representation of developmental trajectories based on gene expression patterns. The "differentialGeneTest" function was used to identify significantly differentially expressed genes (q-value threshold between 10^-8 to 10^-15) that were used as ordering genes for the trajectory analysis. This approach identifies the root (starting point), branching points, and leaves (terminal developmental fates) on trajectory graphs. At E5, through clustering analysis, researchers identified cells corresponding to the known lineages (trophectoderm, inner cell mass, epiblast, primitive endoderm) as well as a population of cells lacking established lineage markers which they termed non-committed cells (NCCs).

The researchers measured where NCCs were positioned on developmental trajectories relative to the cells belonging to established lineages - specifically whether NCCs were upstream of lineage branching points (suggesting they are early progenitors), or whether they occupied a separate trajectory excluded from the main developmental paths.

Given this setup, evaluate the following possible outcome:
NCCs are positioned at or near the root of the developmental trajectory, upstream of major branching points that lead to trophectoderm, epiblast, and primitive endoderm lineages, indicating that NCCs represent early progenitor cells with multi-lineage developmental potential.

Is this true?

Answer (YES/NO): NO